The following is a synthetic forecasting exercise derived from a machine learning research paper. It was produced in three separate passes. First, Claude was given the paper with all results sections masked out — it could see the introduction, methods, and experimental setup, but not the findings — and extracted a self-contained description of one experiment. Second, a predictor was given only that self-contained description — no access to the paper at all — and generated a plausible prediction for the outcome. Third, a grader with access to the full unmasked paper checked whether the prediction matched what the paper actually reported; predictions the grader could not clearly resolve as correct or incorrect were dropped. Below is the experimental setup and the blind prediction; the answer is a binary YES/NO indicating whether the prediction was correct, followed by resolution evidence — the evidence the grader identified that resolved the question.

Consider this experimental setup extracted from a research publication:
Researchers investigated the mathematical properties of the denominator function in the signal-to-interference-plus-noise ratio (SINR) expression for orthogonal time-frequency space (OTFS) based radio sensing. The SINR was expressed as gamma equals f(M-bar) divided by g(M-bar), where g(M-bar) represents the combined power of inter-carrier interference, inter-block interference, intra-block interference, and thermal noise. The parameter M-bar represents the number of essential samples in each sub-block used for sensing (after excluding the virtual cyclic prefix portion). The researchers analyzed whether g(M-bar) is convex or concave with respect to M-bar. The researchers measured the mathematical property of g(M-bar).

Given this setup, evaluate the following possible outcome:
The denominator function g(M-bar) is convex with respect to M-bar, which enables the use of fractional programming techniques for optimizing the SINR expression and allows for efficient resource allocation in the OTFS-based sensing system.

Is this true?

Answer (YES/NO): NO